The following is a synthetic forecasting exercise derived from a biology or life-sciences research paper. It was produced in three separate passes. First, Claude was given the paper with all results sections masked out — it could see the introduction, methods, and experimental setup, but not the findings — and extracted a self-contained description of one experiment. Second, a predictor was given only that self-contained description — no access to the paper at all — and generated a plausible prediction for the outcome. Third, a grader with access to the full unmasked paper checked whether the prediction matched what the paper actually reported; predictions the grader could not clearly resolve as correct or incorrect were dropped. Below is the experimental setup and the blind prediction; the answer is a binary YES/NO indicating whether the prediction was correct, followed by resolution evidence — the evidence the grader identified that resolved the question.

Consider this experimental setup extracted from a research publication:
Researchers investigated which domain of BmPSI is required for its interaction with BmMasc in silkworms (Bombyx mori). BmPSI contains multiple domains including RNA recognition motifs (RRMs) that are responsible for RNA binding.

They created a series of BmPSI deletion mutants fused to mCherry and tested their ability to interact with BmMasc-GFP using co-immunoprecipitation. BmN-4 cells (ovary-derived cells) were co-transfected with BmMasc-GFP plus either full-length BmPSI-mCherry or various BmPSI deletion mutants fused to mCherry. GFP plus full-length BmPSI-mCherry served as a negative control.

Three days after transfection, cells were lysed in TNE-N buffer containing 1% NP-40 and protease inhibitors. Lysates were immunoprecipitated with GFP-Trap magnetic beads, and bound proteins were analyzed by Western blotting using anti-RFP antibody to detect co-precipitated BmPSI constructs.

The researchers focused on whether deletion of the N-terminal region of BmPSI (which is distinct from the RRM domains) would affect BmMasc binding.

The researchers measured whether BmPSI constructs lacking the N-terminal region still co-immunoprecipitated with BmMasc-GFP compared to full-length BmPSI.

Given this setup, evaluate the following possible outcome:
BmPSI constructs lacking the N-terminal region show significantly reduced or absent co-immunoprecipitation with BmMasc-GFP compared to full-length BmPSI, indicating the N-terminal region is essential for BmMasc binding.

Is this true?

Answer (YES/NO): NO